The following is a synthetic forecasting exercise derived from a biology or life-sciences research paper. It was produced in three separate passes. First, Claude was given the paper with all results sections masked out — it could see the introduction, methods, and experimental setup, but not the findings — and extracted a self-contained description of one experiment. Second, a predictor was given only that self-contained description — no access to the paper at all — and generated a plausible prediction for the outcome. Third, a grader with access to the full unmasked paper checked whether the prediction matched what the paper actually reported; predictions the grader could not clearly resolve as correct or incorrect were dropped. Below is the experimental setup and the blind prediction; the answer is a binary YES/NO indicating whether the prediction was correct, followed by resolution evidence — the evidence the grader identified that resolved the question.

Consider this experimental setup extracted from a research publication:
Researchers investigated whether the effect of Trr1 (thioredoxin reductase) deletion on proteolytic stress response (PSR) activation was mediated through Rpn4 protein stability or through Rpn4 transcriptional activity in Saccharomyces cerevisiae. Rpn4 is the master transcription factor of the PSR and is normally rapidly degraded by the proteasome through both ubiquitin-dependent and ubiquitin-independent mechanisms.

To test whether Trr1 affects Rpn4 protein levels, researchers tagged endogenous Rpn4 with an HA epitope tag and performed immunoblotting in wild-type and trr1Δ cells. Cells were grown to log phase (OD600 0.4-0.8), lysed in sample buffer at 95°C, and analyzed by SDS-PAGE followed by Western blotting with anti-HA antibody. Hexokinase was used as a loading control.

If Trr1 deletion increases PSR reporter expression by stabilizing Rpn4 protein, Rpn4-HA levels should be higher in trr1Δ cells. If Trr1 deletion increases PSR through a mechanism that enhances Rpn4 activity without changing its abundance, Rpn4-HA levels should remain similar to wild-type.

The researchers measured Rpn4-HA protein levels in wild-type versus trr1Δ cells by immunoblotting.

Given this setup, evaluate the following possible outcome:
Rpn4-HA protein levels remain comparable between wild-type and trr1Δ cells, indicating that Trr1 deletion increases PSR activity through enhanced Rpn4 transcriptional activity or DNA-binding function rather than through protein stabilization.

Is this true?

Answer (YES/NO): NO